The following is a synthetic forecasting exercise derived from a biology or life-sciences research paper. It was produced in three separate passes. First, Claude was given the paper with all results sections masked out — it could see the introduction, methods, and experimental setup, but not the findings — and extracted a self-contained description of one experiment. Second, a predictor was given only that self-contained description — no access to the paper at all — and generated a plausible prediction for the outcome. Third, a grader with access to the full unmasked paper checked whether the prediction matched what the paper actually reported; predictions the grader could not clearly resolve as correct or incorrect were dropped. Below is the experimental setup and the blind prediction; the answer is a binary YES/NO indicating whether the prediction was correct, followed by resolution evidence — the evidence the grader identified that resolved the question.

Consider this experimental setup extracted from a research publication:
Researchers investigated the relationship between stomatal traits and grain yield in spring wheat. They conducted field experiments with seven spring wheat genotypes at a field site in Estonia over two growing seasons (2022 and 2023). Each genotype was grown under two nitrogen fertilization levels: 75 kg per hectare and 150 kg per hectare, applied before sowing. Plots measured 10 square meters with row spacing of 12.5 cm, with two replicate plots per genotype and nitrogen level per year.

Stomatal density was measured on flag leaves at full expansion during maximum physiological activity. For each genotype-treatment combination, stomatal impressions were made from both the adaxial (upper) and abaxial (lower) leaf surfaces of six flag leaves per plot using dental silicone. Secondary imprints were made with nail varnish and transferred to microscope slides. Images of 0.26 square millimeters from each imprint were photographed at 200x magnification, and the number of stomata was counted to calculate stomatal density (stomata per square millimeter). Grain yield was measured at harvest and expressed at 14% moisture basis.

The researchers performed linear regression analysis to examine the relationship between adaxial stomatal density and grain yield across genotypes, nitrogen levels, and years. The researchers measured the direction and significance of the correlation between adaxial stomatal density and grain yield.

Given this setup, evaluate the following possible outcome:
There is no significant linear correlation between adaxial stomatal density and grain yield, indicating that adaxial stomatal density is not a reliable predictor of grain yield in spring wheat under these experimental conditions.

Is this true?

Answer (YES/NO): NO